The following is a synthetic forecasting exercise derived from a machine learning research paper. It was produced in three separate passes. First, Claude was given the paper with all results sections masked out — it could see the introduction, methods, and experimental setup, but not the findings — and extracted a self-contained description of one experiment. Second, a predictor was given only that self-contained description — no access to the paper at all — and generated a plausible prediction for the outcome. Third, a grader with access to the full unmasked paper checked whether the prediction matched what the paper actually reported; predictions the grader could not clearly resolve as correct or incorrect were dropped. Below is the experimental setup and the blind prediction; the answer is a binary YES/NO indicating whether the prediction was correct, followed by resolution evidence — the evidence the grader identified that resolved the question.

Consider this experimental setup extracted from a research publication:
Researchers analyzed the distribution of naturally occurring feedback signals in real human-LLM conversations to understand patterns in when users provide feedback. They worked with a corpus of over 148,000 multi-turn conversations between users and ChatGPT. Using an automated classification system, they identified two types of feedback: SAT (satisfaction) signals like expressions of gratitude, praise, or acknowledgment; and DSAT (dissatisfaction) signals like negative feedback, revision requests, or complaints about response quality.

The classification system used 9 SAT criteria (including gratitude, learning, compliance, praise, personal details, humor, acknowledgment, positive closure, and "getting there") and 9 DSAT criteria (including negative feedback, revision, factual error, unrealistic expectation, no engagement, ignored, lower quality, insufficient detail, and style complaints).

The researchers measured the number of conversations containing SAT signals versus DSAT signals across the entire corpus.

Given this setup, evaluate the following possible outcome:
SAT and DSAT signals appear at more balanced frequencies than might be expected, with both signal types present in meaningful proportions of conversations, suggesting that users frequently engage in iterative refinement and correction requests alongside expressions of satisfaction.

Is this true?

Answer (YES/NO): NO